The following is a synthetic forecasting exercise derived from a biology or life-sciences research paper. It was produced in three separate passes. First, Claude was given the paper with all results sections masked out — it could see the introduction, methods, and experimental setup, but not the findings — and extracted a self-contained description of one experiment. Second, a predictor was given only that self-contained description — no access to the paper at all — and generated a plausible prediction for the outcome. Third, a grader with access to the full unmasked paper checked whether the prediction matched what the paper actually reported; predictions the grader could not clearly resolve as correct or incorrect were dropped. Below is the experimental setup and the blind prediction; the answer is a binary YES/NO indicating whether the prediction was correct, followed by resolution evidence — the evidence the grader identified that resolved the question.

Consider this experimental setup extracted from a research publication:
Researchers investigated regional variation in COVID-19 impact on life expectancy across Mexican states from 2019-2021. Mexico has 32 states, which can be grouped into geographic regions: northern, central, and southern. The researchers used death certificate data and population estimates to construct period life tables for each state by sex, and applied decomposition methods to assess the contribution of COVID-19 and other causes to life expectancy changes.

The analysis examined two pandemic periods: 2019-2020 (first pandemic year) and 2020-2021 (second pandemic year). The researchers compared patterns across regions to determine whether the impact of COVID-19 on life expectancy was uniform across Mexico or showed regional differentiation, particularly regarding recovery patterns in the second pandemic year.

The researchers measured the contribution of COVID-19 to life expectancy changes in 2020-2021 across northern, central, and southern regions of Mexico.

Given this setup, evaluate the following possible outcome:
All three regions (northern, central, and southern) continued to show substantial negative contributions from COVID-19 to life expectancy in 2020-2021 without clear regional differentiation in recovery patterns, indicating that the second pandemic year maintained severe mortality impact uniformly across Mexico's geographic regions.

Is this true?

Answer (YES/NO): NO